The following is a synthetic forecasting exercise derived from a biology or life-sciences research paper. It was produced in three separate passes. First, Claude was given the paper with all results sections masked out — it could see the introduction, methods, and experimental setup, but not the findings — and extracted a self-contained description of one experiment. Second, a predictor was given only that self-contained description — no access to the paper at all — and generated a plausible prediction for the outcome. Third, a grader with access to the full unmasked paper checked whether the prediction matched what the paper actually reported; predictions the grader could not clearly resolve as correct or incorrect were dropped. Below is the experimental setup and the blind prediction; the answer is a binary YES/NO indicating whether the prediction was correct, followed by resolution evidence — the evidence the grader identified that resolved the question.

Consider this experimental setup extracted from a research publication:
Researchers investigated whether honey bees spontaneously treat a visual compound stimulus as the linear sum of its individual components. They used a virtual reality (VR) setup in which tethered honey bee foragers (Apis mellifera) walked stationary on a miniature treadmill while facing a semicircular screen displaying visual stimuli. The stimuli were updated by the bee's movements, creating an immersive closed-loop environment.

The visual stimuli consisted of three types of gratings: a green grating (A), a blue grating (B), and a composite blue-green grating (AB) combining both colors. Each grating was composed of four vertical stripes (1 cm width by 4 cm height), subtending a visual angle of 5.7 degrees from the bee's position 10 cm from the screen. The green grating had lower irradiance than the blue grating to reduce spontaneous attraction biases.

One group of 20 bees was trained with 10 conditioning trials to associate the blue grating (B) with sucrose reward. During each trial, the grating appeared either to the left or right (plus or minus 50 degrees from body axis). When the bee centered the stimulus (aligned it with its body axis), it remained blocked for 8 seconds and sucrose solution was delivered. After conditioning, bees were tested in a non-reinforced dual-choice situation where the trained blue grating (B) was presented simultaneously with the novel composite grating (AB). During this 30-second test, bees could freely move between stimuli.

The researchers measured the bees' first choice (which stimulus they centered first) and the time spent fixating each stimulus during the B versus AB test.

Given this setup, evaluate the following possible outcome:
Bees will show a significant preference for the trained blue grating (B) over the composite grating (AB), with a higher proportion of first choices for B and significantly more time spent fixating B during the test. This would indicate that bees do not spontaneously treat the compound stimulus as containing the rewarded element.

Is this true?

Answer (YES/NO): NO